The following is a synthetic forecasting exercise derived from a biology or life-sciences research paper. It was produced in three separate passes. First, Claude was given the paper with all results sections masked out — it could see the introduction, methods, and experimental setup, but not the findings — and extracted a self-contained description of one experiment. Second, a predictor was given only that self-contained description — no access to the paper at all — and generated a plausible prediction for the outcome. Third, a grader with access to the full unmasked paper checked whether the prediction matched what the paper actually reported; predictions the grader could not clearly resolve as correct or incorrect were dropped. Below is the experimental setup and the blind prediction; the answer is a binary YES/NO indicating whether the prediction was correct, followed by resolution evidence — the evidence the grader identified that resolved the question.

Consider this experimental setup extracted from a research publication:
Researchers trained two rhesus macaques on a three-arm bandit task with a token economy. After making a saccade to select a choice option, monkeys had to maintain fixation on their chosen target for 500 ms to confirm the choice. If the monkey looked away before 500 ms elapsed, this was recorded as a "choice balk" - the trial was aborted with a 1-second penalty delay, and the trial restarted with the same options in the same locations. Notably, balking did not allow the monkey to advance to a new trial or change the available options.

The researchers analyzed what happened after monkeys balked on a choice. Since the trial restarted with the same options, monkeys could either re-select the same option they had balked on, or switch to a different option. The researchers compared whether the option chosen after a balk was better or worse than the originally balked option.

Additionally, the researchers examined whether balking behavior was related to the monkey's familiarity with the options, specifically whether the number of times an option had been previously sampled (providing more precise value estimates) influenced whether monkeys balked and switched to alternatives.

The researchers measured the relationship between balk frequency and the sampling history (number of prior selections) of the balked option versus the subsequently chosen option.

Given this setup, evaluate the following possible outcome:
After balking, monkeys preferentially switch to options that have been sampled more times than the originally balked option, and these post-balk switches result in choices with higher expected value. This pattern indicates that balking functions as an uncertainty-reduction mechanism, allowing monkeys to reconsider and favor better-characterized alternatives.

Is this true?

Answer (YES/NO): NO